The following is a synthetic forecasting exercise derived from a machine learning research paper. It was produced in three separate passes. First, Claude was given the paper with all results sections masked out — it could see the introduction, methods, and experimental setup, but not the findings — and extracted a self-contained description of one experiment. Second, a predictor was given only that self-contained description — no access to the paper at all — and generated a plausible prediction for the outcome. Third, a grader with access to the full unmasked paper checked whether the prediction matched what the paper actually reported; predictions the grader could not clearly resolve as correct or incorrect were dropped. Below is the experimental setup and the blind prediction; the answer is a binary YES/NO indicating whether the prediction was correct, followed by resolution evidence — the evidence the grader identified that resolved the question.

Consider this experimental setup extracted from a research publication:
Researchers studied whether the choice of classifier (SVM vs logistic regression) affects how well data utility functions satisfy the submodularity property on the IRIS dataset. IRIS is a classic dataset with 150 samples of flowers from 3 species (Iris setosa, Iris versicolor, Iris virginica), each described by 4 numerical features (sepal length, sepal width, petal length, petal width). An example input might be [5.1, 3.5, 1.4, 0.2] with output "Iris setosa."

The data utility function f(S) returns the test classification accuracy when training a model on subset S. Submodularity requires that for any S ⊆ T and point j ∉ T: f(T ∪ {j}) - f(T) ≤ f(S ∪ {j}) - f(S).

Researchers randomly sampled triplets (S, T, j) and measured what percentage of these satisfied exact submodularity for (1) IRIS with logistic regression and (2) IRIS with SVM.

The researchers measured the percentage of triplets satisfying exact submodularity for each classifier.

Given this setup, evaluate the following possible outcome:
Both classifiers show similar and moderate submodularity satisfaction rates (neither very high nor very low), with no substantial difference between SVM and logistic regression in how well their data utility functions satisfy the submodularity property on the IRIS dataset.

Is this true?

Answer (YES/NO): NO